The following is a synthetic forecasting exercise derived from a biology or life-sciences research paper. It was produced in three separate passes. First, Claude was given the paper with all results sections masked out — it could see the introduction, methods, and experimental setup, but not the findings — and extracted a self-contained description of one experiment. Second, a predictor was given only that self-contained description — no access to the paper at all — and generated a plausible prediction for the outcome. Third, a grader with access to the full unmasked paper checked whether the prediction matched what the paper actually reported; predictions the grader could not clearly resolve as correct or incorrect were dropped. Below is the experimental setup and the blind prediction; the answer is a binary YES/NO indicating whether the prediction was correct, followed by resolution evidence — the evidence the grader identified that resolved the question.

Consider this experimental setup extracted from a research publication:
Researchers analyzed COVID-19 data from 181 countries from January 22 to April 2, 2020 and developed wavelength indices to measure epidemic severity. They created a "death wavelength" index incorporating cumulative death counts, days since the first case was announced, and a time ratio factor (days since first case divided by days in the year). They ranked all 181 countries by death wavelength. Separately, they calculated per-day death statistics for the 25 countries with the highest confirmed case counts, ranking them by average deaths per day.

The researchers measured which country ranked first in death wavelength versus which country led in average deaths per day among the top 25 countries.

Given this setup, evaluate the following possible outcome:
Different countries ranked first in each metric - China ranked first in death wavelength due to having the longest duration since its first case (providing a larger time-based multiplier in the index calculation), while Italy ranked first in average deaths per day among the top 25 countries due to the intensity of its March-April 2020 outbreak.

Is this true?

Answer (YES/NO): NO